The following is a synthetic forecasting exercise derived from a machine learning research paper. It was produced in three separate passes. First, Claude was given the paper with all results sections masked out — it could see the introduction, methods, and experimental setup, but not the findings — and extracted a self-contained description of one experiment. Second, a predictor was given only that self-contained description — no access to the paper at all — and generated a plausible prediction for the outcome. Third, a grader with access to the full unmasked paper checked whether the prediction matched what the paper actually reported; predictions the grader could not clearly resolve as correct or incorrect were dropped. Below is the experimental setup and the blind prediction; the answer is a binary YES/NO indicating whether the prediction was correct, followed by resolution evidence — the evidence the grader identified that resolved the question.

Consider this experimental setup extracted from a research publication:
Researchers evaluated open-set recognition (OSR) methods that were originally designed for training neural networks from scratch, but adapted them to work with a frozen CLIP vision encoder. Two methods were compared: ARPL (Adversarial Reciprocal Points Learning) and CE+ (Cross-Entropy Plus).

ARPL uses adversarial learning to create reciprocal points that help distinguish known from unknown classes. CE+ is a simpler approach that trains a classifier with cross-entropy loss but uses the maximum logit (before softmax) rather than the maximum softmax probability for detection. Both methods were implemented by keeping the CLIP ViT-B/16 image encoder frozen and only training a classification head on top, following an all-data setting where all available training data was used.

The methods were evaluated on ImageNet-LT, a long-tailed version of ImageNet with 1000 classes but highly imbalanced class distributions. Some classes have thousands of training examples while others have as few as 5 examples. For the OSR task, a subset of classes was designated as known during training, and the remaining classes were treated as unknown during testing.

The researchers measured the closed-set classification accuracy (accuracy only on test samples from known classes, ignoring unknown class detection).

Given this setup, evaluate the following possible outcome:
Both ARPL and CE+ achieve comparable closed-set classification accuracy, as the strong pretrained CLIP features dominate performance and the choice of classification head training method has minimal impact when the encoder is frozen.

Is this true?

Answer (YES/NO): NO